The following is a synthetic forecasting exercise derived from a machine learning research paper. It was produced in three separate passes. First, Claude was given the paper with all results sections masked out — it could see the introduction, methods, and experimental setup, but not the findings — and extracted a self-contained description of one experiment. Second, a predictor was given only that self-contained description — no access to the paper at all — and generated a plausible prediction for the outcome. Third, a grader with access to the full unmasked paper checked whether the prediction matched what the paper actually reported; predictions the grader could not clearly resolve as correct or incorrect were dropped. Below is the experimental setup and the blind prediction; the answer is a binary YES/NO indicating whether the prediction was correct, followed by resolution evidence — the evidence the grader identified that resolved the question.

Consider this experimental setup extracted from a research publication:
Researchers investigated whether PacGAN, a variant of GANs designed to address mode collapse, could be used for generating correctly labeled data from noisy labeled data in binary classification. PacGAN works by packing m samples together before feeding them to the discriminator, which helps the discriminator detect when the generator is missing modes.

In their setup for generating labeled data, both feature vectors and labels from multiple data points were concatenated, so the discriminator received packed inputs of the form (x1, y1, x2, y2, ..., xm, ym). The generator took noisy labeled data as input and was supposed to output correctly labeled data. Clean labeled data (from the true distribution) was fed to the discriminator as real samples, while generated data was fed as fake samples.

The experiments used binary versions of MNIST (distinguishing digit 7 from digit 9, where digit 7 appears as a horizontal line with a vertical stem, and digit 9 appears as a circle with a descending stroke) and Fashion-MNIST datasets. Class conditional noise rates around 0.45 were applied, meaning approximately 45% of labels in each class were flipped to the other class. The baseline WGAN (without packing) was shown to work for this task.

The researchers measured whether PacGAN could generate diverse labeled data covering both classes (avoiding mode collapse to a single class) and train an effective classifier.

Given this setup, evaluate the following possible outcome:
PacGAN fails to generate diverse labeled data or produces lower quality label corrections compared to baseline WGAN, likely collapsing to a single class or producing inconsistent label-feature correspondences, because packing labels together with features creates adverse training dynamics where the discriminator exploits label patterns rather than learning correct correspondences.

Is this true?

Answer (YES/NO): YES